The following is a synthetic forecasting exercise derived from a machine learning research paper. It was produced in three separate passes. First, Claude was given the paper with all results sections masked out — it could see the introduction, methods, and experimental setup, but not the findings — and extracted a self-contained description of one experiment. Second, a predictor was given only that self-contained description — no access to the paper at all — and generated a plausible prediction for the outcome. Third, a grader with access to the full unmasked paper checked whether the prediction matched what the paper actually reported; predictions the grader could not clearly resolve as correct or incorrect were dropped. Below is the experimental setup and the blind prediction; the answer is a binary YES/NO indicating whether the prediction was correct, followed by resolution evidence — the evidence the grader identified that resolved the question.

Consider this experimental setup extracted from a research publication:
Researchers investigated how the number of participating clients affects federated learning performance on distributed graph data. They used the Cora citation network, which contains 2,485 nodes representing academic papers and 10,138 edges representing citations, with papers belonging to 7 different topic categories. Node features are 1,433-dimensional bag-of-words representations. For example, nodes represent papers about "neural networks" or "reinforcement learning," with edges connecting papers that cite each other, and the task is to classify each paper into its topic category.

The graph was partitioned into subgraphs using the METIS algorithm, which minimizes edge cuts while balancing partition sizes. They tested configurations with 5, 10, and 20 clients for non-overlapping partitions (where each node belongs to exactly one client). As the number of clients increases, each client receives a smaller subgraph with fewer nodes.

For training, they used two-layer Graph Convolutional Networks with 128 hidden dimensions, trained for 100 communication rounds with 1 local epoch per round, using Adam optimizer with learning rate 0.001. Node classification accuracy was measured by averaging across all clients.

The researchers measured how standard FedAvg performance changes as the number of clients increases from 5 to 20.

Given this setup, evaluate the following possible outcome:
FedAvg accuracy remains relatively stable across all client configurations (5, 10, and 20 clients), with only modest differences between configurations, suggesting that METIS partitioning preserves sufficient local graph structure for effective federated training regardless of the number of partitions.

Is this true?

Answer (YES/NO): NO